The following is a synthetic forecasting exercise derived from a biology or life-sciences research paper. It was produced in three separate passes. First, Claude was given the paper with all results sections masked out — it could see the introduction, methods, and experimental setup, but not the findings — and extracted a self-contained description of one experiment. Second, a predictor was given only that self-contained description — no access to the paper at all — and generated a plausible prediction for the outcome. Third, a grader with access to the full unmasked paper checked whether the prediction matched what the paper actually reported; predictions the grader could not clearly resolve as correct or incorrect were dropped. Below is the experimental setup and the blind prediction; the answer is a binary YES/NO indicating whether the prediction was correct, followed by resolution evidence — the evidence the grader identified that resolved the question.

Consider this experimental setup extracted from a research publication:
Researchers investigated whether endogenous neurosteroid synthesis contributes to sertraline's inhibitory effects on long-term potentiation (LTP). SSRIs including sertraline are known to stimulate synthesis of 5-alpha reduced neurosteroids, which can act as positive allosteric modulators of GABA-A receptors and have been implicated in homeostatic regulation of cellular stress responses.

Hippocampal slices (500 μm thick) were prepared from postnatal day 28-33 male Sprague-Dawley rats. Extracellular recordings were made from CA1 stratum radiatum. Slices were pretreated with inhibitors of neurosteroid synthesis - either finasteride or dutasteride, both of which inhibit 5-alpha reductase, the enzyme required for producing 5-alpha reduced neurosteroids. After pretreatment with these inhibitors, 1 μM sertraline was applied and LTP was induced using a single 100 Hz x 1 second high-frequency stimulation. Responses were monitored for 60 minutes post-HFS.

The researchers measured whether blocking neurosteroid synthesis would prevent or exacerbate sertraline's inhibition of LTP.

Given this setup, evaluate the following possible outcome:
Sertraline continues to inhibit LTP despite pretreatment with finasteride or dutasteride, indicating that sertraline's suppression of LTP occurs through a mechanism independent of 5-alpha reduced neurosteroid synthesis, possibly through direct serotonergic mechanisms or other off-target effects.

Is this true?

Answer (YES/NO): NO